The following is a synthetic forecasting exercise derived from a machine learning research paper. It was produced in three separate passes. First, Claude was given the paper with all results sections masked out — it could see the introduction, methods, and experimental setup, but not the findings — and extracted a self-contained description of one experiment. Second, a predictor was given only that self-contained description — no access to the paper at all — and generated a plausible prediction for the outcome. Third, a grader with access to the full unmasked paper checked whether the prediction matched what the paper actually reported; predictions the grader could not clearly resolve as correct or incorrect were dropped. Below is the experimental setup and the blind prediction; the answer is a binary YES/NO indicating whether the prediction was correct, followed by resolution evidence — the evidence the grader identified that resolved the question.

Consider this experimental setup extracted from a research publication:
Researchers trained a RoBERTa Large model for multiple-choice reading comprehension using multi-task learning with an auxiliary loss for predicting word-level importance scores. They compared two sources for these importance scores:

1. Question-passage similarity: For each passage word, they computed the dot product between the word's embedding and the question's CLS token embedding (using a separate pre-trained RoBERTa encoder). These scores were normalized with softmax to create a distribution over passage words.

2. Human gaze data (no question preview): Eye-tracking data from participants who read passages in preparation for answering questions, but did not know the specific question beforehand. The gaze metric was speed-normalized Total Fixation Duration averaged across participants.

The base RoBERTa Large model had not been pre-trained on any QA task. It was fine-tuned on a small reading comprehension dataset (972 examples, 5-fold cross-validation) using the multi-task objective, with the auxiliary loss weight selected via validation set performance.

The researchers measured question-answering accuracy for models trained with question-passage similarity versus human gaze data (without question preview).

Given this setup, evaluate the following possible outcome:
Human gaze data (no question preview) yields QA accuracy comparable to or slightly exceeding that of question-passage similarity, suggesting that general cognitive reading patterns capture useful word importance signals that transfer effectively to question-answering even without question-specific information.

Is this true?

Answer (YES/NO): YES